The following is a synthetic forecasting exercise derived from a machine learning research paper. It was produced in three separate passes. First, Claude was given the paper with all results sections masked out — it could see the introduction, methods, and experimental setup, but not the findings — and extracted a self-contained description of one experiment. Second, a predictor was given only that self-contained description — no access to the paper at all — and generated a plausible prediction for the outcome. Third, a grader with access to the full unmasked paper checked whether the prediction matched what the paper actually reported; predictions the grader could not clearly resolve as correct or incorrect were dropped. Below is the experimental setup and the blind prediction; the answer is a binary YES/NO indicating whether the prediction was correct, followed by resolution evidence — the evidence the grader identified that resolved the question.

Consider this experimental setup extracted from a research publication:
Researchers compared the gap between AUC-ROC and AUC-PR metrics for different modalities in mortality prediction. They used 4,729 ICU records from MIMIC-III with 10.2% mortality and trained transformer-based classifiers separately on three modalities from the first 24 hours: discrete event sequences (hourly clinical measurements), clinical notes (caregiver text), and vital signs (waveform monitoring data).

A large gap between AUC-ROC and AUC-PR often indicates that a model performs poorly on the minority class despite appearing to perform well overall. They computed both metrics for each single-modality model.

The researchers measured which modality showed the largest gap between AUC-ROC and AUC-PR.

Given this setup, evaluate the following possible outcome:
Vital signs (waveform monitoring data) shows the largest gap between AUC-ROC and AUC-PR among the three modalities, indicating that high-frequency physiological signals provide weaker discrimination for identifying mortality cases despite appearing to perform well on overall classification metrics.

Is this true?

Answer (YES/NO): NO